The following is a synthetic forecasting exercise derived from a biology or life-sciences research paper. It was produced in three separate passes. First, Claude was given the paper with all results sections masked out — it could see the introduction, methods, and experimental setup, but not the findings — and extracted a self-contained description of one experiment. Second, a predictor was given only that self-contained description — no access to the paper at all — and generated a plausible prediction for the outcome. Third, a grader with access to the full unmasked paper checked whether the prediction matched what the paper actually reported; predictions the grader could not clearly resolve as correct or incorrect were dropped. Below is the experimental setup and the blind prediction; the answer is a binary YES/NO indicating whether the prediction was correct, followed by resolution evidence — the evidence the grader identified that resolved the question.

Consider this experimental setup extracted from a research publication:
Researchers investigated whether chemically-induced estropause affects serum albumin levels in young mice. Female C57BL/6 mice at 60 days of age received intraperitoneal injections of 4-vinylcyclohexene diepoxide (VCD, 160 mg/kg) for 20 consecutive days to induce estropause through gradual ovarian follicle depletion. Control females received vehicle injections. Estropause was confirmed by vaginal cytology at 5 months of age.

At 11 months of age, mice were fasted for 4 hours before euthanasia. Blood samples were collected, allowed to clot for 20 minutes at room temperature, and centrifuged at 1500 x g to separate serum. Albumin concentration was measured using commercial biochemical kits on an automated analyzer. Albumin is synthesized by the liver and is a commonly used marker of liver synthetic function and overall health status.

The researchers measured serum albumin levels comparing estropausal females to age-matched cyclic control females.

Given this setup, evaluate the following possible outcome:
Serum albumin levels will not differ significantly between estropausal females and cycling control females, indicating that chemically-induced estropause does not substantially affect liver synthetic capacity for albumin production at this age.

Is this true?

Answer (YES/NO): NO